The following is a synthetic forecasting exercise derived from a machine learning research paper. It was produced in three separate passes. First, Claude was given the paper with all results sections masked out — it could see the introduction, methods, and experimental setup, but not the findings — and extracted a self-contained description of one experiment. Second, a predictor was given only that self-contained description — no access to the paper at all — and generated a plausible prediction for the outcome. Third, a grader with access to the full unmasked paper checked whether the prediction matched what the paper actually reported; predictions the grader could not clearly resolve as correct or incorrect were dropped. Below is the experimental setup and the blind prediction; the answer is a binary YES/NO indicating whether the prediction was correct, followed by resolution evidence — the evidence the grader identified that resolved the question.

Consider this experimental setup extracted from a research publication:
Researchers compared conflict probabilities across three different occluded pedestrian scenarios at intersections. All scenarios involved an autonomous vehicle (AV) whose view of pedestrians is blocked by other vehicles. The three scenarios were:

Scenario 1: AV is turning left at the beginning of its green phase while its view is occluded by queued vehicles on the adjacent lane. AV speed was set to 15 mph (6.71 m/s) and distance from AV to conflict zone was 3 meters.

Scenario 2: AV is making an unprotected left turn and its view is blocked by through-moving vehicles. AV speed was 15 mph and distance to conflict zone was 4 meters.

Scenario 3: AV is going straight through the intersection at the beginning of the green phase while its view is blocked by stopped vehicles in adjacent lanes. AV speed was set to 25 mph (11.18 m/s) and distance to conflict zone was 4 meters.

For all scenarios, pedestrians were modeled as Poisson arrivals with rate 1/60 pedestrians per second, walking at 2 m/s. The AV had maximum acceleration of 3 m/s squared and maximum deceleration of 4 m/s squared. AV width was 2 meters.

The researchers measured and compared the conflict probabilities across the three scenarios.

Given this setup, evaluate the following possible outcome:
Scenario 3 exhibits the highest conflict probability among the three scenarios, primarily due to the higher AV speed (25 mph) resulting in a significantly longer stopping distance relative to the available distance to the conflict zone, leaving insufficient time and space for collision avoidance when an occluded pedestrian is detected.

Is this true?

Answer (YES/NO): YES